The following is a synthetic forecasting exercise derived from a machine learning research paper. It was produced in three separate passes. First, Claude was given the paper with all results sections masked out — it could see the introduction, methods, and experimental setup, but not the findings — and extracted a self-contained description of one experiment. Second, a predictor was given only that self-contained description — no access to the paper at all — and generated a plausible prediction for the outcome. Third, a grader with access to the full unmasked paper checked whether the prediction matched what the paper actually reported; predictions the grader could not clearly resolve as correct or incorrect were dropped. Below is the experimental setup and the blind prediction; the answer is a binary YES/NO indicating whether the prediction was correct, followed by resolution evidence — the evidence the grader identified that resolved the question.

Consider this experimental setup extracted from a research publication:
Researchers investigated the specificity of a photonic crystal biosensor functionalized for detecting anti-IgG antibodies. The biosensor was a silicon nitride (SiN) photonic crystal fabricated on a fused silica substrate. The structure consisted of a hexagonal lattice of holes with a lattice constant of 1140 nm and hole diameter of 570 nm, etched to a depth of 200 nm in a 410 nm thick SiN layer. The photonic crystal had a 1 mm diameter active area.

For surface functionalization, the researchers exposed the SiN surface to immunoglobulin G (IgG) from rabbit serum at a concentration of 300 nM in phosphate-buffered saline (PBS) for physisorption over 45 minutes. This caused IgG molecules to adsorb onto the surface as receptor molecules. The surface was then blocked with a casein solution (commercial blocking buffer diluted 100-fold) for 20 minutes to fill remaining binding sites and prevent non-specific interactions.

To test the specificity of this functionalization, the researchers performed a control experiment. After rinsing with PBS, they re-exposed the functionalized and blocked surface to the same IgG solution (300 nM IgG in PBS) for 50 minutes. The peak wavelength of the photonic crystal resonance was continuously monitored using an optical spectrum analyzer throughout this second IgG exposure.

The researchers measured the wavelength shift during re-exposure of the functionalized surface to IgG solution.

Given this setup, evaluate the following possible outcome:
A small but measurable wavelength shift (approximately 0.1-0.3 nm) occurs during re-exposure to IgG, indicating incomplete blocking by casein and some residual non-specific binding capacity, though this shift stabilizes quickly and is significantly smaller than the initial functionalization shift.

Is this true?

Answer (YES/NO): NO